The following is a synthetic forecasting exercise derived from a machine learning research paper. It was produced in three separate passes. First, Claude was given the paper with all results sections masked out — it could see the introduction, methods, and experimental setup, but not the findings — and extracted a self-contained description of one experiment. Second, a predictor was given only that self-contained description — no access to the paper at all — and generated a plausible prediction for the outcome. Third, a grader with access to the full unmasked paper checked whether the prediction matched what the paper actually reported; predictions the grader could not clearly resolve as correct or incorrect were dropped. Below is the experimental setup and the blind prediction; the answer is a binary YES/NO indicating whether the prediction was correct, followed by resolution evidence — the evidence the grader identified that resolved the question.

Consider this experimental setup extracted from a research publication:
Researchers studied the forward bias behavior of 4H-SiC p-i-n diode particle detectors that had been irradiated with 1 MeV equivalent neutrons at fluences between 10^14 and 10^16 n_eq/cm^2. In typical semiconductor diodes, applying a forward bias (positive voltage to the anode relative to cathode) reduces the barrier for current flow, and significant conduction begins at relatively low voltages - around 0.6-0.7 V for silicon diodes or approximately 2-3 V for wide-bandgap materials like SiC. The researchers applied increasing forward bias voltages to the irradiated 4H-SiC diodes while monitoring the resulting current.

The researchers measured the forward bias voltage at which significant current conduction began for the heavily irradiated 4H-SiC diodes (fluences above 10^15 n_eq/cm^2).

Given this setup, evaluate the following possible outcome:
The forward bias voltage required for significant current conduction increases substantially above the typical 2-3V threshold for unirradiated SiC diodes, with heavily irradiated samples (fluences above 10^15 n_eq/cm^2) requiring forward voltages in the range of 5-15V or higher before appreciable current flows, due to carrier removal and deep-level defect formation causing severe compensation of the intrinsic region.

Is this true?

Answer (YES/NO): NO